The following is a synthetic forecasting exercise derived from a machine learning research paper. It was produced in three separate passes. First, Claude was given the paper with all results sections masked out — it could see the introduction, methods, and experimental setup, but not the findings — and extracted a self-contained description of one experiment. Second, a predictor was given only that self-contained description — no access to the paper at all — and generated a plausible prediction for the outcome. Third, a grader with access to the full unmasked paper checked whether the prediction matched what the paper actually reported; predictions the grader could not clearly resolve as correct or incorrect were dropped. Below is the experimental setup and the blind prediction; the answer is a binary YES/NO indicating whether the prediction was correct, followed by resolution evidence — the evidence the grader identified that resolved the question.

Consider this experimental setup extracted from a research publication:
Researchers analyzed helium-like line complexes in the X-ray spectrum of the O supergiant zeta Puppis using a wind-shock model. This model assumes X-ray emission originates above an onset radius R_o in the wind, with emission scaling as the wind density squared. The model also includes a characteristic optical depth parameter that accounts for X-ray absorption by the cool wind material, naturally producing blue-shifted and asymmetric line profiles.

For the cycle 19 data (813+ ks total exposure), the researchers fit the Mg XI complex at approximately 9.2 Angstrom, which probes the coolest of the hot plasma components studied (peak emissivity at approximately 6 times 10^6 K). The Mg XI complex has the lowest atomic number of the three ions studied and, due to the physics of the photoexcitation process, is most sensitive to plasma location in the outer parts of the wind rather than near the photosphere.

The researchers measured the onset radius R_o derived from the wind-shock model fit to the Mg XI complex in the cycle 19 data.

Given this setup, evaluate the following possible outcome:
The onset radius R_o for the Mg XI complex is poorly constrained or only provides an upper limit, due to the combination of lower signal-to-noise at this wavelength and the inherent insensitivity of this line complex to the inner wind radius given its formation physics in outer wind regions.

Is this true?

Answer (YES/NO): NO